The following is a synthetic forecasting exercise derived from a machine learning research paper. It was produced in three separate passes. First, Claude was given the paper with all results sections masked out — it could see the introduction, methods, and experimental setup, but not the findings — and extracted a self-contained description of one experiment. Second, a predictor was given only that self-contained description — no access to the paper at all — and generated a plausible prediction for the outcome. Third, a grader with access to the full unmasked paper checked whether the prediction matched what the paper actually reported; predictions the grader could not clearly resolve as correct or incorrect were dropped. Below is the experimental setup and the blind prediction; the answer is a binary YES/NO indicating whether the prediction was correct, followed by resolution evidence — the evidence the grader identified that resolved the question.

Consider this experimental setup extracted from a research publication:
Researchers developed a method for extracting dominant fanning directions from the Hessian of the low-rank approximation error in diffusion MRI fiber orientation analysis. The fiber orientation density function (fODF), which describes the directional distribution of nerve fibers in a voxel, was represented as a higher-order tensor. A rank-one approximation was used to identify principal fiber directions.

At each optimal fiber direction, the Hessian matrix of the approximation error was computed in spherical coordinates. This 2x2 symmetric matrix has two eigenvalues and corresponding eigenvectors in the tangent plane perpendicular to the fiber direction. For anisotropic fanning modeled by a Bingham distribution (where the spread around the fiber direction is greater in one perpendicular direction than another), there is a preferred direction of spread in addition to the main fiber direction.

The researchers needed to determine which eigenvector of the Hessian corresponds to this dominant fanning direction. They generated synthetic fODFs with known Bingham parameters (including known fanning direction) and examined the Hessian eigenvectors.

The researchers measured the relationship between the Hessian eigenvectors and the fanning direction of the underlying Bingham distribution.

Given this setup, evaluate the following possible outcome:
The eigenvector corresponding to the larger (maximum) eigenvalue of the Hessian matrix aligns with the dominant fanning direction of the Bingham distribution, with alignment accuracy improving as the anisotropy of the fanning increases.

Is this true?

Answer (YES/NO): NO